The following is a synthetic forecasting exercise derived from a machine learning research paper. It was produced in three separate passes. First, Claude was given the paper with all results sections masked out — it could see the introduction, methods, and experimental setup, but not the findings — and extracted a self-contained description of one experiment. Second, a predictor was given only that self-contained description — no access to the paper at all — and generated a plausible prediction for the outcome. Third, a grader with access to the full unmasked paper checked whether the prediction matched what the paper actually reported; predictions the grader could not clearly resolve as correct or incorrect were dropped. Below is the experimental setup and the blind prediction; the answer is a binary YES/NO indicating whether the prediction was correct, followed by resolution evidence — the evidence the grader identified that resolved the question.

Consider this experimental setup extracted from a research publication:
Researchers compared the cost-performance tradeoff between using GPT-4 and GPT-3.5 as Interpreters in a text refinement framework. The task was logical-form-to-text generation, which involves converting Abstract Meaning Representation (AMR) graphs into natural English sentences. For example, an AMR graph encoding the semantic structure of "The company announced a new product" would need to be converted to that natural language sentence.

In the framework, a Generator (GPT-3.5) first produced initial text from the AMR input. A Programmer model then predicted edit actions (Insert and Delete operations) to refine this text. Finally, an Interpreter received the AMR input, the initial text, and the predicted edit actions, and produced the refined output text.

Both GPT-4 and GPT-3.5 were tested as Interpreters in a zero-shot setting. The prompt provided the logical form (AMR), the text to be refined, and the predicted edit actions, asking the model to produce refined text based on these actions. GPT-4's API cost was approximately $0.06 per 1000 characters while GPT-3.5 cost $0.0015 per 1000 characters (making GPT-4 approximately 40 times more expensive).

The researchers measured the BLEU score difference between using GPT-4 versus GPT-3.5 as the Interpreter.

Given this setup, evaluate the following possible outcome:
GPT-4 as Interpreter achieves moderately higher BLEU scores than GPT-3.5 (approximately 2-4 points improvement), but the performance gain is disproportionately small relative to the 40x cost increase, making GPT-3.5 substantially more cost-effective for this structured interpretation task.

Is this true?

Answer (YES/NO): NO